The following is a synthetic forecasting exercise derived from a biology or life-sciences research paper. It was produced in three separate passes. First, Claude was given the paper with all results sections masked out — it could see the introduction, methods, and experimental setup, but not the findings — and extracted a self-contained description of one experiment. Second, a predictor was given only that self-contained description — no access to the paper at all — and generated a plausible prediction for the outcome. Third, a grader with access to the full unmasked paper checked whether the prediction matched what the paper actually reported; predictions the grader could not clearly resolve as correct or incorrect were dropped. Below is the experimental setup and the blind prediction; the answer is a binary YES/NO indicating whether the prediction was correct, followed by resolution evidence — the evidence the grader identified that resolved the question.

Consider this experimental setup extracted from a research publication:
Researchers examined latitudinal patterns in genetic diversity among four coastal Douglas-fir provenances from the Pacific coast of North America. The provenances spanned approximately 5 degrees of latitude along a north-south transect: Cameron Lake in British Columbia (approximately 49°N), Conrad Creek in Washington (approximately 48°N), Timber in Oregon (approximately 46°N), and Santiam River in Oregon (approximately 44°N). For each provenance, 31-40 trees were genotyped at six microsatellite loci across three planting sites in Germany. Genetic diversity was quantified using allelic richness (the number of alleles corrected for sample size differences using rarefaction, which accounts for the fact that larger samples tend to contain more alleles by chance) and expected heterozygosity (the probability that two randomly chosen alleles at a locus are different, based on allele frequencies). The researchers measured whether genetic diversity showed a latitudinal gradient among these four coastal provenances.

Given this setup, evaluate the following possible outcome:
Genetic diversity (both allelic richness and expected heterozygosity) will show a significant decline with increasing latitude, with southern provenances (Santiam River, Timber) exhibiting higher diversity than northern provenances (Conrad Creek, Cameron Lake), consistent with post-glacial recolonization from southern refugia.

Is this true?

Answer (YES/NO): YES